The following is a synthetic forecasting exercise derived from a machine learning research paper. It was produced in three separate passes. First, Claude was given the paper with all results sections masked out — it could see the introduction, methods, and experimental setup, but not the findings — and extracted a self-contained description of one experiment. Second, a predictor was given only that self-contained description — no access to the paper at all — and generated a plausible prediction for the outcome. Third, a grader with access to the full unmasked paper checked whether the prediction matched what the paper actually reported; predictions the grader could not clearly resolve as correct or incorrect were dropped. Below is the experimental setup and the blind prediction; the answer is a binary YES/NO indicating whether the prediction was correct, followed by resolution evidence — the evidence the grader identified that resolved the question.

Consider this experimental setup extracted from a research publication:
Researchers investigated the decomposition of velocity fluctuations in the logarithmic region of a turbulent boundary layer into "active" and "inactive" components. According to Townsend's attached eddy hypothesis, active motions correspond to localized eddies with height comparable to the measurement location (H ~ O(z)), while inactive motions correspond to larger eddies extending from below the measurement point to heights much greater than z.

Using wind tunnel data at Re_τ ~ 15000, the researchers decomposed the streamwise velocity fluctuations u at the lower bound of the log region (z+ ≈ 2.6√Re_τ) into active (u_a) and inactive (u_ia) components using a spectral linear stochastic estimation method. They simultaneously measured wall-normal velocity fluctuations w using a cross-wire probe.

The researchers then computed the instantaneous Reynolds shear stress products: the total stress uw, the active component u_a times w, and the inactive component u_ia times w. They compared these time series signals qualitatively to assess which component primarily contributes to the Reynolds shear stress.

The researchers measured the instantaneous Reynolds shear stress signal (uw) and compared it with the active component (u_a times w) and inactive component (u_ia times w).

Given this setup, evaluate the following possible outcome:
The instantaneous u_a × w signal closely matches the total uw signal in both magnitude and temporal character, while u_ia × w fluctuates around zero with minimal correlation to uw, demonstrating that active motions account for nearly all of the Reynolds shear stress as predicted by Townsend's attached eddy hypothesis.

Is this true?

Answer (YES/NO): YES